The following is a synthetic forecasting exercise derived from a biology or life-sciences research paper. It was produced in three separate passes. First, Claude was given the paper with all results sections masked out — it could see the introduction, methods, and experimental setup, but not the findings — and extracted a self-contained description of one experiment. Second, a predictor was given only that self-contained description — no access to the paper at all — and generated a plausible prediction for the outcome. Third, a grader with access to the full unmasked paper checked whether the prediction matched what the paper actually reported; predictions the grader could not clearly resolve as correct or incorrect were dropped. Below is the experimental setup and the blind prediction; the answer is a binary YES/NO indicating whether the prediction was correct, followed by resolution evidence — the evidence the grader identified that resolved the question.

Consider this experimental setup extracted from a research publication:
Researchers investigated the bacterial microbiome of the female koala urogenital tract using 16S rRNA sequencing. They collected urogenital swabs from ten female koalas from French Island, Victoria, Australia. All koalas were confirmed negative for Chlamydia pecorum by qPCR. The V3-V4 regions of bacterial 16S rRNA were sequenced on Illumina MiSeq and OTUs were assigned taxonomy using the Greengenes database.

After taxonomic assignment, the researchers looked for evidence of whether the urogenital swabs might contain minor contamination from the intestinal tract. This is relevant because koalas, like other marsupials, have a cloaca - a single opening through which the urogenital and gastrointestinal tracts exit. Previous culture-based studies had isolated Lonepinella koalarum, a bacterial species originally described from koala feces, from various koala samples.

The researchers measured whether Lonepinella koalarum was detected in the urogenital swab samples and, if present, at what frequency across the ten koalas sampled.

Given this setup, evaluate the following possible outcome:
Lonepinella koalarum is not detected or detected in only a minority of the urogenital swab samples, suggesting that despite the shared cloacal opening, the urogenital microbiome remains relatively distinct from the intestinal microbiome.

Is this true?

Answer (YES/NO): NO